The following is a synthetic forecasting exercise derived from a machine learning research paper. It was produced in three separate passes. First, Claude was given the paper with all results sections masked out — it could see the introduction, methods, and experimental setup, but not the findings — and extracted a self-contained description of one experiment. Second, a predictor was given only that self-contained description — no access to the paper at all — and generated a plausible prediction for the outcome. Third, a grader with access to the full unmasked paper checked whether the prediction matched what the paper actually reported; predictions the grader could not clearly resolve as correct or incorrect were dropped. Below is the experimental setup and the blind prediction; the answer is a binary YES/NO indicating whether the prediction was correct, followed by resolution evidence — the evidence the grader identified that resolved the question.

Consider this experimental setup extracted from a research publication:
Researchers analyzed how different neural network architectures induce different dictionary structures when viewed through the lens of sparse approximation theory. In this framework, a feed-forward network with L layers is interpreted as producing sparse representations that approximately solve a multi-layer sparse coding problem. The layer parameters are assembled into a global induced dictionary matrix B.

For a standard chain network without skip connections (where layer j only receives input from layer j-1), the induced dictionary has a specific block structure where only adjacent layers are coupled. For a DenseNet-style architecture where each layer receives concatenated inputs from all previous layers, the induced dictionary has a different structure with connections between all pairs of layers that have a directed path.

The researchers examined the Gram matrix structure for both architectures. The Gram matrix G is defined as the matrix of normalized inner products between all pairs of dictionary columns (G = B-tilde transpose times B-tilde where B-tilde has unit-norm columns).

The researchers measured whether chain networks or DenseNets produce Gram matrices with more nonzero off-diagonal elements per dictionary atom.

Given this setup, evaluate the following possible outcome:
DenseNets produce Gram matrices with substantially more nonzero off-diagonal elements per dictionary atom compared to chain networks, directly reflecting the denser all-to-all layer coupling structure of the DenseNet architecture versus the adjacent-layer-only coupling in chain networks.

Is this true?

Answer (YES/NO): YES